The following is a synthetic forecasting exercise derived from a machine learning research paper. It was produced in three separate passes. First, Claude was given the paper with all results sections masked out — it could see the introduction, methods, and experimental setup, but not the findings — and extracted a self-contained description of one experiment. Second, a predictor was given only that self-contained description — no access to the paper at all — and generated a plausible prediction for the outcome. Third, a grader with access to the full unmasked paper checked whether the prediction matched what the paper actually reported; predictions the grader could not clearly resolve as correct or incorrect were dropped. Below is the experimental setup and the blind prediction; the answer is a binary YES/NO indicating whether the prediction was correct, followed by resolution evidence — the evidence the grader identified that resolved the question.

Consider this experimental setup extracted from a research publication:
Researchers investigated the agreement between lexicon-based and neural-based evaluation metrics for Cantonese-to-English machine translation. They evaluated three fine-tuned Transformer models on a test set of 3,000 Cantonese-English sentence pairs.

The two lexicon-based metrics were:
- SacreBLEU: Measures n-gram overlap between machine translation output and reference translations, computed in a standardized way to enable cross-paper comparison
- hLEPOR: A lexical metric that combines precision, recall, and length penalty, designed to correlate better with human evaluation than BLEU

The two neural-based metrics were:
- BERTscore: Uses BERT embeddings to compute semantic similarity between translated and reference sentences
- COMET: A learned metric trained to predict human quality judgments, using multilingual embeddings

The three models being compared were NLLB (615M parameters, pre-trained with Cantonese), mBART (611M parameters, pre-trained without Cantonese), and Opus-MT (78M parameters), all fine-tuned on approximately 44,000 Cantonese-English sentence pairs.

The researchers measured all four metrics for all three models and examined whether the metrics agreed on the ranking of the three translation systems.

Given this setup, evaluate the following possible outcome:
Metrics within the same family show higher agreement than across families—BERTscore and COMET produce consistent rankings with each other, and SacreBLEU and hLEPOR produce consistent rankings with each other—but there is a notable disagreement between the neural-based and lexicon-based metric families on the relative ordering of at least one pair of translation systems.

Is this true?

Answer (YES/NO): NO